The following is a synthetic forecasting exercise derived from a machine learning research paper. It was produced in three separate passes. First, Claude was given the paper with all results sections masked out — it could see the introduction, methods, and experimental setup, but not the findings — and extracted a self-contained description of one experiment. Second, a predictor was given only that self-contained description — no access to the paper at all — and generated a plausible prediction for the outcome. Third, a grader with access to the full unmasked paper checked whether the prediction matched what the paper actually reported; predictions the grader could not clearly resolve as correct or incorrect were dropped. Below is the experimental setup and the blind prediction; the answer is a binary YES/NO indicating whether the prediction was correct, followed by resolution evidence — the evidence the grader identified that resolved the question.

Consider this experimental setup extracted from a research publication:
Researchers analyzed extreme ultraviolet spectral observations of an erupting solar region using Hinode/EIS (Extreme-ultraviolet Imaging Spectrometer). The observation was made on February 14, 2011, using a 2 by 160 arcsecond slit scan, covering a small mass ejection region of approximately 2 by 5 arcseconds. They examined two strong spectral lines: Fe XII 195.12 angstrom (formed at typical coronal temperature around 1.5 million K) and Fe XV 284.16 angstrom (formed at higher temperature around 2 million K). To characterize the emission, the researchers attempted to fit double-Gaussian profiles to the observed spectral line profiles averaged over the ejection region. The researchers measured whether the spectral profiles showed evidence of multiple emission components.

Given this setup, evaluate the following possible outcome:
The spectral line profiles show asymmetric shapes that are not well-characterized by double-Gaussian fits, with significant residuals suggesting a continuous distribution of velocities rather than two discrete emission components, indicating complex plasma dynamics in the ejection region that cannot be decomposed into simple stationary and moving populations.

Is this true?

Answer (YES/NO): NO